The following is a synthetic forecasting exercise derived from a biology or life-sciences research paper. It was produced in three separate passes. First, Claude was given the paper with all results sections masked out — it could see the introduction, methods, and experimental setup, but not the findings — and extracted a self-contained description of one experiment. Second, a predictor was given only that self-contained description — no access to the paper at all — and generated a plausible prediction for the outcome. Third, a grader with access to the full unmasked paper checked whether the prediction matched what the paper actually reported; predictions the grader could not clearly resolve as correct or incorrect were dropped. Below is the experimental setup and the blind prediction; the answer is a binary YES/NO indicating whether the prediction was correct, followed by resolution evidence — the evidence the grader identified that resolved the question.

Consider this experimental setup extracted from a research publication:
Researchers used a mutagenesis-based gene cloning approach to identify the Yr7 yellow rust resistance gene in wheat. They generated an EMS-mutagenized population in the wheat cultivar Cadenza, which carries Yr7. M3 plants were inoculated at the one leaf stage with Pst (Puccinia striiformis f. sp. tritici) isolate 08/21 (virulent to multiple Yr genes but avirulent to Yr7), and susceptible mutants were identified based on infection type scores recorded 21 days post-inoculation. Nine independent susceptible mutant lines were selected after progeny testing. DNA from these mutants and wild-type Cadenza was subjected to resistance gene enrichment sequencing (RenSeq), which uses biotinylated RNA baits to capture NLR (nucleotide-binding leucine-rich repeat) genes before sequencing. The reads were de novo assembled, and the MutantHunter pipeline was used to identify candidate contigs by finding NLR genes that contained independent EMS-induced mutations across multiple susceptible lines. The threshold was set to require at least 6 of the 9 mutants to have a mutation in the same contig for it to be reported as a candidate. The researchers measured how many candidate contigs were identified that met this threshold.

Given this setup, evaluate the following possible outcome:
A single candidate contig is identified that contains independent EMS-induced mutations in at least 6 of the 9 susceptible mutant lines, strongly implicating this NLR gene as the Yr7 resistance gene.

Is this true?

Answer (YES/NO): YES